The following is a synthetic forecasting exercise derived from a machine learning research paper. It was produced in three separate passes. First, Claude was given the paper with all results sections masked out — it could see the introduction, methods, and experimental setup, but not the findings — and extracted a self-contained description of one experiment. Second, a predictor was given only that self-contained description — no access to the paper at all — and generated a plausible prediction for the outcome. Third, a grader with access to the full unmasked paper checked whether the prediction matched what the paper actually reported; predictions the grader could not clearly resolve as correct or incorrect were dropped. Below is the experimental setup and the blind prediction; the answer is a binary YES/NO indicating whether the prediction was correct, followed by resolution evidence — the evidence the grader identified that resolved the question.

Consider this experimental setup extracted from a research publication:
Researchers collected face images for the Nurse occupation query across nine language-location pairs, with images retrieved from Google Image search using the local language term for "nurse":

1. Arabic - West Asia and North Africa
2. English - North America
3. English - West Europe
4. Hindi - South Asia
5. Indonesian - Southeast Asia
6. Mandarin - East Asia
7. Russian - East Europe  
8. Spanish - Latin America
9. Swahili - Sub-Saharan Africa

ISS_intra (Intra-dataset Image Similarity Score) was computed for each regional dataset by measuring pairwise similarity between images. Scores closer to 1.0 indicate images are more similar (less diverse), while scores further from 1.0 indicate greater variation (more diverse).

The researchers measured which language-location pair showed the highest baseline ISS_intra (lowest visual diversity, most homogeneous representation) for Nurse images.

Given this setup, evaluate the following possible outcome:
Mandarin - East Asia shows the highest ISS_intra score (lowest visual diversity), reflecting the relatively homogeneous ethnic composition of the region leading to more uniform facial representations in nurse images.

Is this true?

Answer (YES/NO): NO